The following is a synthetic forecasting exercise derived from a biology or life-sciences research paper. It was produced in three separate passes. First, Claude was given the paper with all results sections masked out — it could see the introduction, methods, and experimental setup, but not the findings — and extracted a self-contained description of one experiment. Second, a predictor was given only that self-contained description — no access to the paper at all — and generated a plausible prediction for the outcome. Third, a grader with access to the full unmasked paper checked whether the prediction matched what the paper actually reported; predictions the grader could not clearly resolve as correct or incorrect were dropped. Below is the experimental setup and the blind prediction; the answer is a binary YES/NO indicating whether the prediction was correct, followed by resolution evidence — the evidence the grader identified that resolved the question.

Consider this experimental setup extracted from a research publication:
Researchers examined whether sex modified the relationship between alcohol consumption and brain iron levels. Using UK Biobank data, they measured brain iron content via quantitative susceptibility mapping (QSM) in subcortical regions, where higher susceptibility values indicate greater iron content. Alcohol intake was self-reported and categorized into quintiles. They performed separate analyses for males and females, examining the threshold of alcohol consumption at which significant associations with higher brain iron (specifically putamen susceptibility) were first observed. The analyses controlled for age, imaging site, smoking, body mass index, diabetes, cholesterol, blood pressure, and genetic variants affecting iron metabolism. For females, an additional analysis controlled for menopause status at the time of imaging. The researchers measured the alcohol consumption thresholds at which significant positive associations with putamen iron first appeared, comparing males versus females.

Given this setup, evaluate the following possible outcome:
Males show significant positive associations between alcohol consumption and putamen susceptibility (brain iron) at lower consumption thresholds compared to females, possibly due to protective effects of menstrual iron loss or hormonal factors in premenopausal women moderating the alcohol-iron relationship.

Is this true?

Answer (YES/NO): NO